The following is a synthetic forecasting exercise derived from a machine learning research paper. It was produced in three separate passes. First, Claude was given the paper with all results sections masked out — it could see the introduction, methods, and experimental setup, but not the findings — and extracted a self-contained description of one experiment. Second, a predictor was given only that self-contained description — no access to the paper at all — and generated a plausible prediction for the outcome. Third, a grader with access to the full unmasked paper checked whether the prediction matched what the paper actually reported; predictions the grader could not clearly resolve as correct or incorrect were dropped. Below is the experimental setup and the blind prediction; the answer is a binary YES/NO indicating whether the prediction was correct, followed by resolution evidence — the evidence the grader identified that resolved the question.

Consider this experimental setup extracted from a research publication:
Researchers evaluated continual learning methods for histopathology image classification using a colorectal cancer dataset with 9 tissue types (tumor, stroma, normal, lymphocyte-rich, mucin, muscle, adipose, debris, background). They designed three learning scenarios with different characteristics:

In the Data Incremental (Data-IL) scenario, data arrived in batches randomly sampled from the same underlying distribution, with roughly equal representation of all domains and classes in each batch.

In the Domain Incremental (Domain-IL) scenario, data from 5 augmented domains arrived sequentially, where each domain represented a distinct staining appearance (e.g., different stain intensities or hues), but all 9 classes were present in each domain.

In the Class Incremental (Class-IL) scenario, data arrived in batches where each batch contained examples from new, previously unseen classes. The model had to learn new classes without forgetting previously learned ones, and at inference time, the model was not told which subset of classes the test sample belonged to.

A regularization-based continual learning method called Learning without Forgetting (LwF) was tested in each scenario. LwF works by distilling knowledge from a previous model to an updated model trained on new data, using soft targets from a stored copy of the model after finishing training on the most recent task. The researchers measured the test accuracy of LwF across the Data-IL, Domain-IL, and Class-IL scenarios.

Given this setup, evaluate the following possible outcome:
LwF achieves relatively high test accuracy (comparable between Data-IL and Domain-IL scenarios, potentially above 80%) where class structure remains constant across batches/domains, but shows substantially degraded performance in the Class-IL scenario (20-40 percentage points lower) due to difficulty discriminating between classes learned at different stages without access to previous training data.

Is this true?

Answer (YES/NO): NO